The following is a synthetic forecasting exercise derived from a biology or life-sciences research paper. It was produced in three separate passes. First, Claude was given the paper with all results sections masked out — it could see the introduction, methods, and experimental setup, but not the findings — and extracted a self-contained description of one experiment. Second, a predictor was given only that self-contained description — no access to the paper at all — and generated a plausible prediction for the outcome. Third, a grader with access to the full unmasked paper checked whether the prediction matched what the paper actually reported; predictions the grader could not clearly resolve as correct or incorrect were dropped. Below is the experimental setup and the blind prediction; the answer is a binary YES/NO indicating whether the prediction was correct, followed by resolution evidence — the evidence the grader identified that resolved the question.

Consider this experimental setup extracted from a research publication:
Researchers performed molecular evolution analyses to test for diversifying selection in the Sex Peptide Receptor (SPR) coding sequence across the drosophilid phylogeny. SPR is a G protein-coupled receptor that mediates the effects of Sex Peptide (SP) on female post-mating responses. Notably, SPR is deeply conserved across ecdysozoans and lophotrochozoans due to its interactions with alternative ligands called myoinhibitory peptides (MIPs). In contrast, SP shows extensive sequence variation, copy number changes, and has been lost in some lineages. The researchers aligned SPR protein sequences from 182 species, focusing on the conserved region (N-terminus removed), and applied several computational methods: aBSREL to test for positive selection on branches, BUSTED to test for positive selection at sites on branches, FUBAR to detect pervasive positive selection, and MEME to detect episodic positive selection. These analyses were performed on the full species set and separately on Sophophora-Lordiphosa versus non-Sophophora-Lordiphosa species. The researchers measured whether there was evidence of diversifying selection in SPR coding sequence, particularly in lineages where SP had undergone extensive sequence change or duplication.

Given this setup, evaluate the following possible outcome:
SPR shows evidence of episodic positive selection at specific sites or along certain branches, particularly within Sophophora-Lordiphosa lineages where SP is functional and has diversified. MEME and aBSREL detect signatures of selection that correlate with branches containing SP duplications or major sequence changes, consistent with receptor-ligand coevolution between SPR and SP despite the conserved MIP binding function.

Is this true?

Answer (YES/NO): NO